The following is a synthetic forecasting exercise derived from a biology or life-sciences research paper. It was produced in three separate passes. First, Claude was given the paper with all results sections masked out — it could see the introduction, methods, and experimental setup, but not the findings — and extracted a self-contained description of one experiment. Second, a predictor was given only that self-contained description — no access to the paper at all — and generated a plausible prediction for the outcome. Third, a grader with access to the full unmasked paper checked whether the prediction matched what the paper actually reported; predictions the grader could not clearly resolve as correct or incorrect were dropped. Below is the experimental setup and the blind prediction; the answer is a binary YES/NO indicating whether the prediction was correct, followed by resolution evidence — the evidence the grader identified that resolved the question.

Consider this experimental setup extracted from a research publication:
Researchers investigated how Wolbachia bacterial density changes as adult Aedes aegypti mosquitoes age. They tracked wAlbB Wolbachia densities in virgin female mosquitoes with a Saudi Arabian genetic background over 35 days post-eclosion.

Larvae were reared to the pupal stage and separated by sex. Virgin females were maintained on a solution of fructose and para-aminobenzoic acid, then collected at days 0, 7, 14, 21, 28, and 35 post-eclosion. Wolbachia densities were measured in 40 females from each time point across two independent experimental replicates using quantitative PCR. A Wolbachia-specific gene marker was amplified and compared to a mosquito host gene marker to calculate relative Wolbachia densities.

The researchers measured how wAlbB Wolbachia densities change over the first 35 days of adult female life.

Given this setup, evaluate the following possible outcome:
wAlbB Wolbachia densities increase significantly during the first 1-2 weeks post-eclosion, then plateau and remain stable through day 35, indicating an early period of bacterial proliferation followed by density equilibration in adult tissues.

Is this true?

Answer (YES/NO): NO